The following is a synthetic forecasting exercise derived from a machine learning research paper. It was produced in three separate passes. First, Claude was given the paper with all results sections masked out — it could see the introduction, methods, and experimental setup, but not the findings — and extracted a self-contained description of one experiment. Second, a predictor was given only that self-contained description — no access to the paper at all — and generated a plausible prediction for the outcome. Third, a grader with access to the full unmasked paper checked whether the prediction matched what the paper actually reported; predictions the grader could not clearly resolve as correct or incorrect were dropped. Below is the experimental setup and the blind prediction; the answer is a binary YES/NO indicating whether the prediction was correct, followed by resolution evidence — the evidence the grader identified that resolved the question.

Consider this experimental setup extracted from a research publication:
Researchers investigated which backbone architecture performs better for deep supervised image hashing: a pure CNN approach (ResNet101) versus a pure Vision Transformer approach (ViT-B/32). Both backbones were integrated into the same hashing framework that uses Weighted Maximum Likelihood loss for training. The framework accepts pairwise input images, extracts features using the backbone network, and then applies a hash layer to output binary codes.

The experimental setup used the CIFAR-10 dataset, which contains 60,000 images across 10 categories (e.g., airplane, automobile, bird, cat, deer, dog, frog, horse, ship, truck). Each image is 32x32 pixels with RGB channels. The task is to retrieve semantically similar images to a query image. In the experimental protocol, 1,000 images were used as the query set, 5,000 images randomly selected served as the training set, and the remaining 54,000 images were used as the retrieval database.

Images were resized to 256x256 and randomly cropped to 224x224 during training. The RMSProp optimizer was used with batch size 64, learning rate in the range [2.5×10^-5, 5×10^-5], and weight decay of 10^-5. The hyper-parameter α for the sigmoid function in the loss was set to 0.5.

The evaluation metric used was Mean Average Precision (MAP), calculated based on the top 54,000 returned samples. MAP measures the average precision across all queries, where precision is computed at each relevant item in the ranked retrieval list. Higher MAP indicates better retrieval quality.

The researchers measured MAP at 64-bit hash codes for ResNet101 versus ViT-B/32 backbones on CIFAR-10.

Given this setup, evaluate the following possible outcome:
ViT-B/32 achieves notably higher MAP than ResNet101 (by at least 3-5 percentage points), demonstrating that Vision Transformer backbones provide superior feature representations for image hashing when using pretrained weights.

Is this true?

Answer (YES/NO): NO